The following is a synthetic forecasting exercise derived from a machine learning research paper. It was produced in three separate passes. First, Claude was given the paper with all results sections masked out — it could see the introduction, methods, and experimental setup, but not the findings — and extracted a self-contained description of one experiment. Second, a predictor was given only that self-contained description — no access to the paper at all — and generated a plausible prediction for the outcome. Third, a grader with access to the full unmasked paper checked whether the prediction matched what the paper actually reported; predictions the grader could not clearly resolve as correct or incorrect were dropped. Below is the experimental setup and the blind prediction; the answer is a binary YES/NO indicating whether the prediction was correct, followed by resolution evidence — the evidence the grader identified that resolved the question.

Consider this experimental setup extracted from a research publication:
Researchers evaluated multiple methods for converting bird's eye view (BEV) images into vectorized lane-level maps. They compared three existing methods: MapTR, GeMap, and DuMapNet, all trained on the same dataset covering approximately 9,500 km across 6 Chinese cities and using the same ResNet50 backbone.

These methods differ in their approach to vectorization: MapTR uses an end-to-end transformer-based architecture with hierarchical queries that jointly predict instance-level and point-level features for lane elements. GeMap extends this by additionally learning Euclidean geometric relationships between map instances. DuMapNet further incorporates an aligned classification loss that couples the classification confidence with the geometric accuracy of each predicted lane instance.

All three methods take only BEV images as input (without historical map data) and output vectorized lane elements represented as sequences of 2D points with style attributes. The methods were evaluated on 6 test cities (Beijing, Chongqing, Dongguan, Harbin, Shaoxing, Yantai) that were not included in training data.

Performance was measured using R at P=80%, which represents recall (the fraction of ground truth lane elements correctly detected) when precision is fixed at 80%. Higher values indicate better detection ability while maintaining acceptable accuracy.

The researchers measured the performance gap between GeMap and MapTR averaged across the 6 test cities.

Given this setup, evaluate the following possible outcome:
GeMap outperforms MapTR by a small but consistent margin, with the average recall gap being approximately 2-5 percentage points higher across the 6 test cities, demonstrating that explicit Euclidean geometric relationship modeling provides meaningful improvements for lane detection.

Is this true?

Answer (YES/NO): NO